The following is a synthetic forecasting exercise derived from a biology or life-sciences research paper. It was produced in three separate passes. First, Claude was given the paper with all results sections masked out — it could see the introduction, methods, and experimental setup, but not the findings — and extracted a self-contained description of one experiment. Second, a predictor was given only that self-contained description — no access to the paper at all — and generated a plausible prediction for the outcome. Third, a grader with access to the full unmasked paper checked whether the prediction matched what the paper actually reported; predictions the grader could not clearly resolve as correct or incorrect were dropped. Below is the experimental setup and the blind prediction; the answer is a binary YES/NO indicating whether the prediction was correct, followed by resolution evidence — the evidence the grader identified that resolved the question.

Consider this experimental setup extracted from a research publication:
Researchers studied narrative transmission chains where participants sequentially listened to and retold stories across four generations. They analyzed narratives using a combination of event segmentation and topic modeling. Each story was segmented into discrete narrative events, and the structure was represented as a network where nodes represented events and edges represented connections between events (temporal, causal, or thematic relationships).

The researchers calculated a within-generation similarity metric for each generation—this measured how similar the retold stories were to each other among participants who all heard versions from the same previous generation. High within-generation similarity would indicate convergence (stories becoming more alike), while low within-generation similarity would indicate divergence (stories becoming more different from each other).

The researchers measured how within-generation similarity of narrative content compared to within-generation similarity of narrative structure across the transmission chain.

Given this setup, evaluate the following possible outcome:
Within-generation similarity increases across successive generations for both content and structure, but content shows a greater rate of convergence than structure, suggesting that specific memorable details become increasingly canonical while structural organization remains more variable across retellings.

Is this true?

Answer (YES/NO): NO